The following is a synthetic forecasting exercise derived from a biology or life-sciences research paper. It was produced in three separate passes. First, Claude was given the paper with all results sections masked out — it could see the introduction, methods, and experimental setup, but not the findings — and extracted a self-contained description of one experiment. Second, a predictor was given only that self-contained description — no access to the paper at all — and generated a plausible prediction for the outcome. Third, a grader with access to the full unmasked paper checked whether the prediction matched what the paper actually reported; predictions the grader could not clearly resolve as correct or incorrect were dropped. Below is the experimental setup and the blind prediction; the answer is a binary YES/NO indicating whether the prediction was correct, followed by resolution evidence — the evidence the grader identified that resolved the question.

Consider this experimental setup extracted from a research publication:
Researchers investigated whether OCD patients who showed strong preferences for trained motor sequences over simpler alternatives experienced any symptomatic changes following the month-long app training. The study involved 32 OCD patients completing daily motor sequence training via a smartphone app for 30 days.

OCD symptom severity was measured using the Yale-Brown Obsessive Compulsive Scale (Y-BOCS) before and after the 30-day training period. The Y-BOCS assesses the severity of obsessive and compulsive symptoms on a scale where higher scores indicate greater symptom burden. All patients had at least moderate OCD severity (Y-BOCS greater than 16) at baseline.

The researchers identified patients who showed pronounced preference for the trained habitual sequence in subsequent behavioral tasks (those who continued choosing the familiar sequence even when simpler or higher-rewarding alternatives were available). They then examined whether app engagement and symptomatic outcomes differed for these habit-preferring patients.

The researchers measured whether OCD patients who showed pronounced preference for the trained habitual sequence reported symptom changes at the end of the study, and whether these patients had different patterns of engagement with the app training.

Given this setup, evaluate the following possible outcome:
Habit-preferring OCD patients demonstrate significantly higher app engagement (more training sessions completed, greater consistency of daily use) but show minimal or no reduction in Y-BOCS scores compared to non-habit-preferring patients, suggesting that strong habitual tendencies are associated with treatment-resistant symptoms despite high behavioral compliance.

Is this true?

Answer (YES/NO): NO